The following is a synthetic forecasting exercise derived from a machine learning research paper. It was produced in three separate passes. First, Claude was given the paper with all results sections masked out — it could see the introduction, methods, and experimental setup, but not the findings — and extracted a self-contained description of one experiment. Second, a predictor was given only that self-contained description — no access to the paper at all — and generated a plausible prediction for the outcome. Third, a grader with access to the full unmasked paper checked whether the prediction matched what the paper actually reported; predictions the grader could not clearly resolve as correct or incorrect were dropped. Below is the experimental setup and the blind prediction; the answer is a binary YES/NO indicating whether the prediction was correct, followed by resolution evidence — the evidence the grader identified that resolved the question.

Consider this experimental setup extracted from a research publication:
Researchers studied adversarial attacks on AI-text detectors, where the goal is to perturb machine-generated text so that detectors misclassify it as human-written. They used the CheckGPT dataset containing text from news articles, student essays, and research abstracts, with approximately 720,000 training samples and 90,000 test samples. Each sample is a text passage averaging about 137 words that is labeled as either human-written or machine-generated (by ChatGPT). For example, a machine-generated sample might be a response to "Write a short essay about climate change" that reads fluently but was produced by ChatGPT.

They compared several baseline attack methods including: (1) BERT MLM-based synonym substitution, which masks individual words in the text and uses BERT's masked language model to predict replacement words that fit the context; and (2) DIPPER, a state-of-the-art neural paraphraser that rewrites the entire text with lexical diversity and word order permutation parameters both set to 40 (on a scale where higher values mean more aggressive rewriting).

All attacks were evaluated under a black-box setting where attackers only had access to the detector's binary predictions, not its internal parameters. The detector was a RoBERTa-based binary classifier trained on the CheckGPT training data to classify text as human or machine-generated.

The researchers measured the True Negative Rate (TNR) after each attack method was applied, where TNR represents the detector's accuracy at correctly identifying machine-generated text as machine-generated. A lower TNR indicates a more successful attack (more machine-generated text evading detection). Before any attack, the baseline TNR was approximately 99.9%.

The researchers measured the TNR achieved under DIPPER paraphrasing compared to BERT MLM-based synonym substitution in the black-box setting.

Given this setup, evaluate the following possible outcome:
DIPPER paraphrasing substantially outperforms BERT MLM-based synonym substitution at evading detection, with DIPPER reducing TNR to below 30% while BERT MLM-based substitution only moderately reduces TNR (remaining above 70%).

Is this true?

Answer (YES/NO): NO